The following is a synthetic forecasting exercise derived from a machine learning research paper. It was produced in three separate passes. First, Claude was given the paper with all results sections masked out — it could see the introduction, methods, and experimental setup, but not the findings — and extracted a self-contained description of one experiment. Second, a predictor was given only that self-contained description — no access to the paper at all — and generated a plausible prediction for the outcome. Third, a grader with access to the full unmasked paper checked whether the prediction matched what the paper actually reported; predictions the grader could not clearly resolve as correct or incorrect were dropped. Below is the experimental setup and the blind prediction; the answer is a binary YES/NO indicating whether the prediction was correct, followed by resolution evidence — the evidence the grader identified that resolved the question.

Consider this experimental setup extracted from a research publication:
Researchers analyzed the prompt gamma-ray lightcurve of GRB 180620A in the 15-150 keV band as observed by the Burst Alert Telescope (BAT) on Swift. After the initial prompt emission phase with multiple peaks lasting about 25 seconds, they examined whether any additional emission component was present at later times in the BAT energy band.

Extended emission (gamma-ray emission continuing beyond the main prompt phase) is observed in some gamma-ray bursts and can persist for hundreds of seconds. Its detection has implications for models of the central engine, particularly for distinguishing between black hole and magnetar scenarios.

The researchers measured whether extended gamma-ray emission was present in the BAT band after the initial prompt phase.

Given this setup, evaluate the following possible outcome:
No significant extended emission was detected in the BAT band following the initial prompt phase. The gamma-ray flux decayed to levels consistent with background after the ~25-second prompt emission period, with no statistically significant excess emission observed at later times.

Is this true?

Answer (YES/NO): NO